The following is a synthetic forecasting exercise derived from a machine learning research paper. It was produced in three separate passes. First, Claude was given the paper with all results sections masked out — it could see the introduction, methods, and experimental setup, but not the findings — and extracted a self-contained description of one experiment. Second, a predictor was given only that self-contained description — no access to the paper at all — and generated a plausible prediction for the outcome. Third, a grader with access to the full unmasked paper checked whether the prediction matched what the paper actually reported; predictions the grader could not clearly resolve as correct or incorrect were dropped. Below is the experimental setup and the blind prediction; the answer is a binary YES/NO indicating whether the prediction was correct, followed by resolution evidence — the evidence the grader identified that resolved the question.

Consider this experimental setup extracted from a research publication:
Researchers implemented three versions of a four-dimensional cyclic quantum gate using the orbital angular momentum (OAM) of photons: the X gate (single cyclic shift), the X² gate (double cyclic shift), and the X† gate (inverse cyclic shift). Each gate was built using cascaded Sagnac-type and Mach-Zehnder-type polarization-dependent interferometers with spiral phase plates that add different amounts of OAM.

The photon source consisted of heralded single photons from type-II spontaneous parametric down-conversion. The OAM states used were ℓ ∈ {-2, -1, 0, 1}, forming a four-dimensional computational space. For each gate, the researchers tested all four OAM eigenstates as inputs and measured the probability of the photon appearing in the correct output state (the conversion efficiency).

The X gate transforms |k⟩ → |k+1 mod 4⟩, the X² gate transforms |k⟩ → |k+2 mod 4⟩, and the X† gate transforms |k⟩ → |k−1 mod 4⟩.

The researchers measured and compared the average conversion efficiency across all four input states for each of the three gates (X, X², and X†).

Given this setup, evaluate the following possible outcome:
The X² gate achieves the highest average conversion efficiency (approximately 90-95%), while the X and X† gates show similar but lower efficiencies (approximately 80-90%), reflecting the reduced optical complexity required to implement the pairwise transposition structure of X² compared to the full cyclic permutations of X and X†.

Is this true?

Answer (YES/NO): NO